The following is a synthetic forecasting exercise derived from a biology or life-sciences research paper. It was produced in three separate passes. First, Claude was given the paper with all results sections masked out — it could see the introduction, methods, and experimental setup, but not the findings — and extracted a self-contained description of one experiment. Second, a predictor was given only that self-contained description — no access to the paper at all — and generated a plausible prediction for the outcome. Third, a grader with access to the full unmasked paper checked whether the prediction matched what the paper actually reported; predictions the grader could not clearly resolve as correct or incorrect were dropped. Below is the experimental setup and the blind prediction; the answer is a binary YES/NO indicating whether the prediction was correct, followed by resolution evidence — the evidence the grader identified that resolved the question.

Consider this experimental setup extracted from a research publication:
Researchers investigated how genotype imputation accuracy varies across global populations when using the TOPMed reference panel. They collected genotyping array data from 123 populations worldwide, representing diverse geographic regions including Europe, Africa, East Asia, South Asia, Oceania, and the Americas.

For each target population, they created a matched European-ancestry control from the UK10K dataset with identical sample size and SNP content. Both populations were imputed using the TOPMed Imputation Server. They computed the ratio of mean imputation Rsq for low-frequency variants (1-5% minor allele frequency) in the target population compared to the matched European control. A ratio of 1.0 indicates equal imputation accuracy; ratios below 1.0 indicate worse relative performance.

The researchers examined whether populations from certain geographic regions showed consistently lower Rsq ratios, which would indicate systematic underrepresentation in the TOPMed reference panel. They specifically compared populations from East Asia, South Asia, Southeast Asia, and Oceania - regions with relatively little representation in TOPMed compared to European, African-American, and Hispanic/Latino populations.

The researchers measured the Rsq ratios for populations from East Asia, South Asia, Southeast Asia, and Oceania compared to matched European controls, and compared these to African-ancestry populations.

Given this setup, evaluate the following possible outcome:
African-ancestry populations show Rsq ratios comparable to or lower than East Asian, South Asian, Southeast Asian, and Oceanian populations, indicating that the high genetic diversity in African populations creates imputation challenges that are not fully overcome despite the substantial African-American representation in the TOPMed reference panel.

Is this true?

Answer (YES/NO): NO